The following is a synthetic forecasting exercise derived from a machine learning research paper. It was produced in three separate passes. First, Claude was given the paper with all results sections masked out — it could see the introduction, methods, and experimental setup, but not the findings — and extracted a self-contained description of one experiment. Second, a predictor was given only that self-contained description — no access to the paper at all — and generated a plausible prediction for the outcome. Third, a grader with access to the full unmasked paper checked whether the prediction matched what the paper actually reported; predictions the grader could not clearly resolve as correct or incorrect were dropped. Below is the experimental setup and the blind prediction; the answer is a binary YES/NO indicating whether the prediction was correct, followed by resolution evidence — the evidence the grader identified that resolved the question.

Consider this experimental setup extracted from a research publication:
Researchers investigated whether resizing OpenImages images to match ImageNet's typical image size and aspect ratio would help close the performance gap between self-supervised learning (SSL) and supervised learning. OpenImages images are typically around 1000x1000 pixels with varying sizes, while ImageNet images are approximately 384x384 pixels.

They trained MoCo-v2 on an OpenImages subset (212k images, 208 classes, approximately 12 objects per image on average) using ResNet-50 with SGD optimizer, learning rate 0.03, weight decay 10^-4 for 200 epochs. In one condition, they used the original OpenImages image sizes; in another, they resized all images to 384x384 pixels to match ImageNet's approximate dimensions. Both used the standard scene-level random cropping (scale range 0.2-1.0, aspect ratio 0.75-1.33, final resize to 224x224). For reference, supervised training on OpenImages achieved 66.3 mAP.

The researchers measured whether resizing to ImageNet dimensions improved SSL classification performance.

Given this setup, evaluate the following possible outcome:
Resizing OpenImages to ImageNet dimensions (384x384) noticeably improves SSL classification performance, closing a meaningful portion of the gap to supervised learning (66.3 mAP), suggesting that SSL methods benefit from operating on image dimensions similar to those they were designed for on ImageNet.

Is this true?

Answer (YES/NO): NO